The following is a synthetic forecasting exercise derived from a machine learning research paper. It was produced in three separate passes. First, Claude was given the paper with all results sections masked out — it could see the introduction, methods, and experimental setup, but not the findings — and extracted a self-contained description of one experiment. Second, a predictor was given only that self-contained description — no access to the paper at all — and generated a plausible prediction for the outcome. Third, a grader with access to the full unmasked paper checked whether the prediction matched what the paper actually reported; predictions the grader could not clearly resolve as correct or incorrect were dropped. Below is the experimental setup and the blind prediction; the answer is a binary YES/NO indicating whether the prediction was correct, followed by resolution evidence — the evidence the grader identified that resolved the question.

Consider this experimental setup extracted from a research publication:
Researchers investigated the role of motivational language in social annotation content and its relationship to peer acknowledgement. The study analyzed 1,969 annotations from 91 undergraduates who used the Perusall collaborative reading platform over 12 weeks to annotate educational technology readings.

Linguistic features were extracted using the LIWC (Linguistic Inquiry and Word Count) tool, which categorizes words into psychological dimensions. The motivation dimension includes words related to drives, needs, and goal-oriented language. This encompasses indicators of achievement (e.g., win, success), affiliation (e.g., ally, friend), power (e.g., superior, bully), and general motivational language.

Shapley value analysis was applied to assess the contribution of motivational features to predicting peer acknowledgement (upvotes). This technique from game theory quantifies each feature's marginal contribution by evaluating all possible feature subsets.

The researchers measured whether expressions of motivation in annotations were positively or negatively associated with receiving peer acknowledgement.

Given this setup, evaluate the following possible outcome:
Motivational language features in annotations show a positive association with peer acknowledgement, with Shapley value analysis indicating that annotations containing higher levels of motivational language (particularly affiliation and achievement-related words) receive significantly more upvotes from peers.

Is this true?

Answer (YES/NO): YES